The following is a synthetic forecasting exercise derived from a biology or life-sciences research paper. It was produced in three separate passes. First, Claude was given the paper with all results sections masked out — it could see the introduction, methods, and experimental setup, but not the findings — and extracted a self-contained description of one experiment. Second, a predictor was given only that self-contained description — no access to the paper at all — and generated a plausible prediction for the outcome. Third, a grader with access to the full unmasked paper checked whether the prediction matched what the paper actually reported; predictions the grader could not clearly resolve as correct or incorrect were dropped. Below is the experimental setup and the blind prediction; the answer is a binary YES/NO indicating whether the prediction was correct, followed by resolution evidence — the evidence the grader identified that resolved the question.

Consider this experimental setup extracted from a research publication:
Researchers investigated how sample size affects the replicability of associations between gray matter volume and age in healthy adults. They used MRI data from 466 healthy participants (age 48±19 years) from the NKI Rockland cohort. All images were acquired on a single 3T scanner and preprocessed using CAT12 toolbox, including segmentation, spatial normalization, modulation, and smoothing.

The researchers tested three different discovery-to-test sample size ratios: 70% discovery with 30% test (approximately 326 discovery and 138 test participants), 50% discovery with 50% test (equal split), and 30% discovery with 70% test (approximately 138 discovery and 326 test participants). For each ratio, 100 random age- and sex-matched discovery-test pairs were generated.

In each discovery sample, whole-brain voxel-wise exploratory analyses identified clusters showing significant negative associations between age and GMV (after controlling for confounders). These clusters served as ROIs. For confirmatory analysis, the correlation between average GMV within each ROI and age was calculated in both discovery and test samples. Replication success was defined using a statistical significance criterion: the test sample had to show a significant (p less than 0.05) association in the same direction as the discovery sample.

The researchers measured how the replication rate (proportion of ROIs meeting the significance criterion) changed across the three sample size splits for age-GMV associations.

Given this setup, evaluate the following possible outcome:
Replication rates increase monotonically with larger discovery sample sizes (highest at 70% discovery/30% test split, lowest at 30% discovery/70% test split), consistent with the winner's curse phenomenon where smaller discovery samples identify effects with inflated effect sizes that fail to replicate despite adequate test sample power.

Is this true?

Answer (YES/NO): NO